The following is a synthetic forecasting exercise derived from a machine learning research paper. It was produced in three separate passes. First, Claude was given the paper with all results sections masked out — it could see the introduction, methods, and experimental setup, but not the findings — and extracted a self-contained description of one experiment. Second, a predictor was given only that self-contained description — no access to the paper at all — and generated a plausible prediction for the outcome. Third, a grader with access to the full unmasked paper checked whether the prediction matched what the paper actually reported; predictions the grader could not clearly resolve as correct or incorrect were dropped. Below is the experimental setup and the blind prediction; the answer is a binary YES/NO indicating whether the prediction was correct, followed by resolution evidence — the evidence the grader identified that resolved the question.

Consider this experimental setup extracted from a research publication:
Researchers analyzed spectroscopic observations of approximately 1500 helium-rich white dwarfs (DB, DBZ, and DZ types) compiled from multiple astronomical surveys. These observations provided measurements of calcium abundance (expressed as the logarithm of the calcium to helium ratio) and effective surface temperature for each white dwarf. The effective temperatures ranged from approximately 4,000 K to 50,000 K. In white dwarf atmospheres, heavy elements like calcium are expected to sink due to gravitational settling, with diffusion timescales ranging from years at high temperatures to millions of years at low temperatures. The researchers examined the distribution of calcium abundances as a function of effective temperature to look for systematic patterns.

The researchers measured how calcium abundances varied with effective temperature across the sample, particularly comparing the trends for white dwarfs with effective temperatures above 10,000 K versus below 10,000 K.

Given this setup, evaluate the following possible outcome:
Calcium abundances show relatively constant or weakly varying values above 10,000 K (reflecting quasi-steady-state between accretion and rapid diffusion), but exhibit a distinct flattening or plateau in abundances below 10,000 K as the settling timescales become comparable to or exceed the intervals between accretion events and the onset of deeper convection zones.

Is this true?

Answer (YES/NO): NO